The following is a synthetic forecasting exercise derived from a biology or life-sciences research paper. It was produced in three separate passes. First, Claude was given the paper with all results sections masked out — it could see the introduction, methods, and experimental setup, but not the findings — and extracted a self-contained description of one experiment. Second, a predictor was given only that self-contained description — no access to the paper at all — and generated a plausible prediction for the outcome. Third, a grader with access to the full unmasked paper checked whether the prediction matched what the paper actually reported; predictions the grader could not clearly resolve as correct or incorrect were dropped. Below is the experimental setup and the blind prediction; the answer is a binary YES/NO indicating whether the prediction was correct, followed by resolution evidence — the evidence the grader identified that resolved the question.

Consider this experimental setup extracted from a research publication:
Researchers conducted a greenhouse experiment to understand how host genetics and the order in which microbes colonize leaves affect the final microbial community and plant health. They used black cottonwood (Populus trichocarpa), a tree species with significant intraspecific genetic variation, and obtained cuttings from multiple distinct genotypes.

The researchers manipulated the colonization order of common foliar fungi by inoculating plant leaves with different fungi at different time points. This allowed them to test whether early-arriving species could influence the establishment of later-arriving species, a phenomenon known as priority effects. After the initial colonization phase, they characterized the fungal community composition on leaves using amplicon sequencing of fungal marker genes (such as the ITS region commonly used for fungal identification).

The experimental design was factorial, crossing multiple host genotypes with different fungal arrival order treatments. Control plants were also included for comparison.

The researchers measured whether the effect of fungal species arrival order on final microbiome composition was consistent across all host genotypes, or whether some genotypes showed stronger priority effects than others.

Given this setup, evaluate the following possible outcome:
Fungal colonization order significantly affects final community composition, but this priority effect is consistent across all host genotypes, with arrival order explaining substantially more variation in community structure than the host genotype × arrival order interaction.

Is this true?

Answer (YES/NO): NO